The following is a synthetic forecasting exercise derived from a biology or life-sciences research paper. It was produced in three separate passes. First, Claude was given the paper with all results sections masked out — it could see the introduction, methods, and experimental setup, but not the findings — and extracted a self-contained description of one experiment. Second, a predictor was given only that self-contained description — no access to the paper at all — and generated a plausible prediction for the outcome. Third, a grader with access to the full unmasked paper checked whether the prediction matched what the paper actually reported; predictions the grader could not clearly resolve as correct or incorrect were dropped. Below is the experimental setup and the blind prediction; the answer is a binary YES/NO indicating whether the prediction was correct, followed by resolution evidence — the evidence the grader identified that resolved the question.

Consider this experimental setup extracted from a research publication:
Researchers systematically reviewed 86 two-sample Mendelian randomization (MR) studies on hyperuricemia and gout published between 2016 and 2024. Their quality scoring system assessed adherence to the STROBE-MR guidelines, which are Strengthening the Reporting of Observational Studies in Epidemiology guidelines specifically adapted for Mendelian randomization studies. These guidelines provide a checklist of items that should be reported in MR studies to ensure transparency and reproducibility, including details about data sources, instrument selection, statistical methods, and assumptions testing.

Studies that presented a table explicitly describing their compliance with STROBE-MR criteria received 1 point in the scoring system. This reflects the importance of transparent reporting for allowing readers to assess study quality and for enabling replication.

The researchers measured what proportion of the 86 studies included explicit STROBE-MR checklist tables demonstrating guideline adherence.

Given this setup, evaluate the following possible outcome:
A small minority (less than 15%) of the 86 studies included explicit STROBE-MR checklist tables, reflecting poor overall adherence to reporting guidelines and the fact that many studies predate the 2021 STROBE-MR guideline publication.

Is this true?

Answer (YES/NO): YES